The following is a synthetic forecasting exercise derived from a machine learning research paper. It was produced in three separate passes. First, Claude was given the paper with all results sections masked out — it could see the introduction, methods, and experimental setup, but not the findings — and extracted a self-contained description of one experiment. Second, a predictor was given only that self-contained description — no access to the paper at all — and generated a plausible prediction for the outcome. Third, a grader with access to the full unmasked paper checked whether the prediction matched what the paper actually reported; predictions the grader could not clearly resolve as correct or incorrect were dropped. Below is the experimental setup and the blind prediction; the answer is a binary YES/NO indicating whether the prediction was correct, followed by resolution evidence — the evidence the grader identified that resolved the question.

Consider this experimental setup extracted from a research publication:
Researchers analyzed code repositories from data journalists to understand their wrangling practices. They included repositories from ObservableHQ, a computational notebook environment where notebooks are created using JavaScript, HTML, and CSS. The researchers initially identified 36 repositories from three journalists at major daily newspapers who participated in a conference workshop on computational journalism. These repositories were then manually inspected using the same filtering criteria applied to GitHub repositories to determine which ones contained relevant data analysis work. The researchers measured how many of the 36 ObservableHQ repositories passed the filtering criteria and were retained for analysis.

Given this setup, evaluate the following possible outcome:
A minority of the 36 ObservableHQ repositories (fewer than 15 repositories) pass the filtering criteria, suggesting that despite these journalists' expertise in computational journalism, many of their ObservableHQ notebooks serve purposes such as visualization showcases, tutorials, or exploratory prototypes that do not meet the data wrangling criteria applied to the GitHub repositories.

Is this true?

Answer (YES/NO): NO